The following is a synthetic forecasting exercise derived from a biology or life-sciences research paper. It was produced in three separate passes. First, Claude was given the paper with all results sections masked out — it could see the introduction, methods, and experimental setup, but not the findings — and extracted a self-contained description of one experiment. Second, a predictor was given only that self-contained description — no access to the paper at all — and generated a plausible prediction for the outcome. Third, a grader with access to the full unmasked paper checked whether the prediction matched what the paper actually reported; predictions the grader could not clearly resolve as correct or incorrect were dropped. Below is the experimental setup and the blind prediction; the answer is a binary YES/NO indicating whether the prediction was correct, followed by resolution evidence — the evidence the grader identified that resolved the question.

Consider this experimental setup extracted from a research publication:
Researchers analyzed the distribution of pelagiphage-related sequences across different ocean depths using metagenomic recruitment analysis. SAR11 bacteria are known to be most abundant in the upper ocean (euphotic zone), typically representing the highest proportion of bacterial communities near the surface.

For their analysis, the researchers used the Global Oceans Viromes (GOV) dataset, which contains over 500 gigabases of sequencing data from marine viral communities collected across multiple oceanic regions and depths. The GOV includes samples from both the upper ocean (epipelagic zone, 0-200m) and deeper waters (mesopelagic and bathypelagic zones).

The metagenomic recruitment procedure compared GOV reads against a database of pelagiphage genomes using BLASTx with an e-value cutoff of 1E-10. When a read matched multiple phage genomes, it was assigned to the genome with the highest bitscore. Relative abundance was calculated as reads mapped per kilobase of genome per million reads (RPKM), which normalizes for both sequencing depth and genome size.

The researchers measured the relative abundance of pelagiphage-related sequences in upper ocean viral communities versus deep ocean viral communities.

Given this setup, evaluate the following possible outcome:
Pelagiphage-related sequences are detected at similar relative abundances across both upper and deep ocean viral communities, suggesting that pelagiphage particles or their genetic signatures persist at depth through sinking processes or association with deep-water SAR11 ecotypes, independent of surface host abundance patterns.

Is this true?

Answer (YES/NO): NO